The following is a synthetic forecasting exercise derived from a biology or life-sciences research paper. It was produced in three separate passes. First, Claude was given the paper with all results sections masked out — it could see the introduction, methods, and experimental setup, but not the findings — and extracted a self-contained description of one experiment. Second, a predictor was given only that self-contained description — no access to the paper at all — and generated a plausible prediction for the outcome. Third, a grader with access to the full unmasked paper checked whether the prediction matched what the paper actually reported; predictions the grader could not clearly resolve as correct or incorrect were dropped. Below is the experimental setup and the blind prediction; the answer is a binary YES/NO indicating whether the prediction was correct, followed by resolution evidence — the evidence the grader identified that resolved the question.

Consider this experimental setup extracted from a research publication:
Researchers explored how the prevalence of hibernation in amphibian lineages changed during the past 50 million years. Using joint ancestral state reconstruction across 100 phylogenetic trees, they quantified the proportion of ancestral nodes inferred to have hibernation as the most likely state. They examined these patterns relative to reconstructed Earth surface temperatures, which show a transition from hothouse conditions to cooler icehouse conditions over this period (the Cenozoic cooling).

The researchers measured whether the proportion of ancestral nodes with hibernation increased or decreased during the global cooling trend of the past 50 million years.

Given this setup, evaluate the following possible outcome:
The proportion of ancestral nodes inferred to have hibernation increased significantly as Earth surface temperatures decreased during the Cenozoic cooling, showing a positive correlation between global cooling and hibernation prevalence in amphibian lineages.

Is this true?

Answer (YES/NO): YES